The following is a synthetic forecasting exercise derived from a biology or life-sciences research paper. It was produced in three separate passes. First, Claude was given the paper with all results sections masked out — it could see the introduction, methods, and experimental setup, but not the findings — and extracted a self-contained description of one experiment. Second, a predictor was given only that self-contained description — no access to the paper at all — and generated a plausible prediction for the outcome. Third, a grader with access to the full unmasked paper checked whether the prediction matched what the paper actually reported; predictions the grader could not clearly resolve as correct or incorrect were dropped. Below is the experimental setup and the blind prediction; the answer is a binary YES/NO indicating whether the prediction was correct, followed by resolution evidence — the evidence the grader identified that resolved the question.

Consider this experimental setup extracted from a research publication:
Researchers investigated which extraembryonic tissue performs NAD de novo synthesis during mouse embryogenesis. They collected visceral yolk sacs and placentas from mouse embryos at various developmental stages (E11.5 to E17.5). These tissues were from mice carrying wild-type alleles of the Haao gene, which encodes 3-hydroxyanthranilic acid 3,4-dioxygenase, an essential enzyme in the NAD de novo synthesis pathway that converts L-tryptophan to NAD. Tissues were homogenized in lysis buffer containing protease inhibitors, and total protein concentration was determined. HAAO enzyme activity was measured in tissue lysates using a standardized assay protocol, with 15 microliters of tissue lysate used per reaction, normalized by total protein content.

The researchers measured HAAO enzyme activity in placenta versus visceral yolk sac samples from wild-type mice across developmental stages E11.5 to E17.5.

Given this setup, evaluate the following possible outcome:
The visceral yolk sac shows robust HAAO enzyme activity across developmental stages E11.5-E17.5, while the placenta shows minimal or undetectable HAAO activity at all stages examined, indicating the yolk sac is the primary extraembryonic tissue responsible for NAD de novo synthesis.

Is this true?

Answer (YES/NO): NO